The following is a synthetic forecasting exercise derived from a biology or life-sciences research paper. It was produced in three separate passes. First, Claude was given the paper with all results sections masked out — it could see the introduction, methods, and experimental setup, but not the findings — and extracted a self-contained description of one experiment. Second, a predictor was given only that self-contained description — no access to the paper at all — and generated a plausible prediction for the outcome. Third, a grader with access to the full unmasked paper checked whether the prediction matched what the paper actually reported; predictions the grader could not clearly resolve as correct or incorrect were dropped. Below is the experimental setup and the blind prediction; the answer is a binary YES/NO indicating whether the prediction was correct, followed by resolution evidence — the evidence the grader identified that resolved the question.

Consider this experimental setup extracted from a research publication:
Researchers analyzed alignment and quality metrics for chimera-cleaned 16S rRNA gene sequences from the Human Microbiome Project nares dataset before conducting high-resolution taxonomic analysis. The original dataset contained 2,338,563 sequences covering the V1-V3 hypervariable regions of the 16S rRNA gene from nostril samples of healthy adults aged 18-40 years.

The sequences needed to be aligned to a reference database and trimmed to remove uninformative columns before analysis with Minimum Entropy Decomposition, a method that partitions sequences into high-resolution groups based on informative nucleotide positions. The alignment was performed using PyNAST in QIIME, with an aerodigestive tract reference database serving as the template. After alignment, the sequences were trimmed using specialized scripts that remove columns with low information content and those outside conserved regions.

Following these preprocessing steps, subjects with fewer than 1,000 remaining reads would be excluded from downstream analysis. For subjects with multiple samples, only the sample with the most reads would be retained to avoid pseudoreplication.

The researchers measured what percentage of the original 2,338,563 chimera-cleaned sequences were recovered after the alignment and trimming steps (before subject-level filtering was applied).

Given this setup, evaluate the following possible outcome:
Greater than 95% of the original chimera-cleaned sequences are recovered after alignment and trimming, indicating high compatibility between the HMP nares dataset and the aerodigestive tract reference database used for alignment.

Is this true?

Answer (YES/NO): NO